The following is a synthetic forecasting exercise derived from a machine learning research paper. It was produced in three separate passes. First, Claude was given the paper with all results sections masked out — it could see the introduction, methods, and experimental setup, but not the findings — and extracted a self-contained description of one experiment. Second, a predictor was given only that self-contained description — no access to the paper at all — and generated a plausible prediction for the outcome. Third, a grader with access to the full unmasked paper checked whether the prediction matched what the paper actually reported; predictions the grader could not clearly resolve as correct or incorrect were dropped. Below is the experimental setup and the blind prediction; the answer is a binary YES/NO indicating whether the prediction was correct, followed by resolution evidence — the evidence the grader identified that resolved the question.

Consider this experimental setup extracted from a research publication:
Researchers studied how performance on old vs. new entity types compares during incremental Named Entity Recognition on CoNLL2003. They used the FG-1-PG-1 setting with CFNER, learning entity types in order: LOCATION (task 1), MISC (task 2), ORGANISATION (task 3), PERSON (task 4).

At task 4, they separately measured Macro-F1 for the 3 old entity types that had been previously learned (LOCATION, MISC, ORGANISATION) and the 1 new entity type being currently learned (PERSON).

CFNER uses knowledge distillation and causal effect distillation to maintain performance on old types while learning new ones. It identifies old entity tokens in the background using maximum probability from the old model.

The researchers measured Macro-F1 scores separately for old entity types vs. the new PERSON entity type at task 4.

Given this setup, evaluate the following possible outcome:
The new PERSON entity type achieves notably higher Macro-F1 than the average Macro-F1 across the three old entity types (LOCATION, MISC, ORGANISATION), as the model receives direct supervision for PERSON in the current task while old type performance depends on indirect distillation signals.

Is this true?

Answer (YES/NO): YES